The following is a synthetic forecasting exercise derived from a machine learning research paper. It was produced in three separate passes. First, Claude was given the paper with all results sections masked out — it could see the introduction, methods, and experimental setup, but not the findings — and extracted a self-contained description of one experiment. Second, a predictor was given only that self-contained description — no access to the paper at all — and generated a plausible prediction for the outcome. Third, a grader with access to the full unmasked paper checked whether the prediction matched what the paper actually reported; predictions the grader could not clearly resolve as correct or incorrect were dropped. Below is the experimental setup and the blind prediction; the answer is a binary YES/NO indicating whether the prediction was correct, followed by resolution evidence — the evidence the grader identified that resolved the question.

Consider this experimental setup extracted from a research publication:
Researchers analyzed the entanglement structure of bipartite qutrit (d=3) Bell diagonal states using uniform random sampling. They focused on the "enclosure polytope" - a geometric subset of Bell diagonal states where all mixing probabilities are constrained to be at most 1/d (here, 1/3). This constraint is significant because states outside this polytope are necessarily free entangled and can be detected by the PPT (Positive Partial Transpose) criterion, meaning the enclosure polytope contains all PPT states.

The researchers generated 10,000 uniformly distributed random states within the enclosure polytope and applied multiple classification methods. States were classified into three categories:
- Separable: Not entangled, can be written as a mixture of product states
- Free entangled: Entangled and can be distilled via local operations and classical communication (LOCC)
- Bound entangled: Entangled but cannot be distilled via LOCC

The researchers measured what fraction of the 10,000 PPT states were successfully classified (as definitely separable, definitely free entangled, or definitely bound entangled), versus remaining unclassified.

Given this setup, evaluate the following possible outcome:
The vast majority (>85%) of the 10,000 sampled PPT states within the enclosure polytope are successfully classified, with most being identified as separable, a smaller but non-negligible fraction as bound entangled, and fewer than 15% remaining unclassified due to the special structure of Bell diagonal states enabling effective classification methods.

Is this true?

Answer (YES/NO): YES